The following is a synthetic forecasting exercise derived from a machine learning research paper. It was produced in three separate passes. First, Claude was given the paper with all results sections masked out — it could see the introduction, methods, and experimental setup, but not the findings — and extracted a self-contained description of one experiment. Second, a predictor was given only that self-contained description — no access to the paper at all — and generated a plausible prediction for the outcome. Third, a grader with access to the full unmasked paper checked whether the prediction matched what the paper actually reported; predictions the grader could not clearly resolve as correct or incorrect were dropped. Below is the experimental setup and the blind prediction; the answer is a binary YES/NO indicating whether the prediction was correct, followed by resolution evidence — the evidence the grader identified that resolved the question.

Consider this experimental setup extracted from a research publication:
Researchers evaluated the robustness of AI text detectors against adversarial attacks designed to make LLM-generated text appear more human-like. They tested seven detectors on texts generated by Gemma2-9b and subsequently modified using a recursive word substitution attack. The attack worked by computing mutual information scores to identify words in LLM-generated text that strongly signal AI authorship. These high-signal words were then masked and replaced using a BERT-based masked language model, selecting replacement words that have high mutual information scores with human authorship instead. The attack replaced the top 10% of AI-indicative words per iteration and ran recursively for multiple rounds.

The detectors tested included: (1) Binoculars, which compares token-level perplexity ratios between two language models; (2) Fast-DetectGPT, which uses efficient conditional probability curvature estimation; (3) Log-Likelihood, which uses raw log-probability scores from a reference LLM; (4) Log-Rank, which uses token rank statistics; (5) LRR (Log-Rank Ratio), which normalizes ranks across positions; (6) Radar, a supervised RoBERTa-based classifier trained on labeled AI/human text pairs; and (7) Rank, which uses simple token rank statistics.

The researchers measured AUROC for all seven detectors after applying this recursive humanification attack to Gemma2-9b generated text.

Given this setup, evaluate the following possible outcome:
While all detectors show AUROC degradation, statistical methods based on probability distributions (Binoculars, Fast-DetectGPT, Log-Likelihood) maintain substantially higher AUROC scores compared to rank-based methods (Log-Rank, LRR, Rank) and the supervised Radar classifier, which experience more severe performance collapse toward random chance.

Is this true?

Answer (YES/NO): NO